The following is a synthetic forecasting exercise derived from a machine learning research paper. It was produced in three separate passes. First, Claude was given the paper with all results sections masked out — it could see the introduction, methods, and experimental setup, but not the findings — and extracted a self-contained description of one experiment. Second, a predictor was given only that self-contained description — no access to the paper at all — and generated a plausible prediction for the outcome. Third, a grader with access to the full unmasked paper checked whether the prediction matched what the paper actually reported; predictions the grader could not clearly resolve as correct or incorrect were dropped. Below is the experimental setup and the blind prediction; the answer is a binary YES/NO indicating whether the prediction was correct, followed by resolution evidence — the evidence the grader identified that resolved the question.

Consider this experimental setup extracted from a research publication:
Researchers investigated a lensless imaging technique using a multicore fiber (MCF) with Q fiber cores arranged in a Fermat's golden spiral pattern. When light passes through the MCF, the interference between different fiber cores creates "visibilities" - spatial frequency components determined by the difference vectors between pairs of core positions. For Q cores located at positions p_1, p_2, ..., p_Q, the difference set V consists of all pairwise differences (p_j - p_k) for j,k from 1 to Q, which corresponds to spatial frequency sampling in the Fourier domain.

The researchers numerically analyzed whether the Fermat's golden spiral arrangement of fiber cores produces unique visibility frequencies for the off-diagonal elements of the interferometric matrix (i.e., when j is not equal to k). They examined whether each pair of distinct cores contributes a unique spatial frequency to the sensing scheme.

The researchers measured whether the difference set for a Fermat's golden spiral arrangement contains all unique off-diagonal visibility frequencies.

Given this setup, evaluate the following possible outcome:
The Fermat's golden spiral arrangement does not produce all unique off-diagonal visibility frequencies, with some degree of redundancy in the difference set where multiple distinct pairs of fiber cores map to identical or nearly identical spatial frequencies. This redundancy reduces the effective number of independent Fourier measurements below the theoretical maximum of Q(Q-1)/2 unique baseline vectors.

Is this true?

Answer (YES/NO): NO